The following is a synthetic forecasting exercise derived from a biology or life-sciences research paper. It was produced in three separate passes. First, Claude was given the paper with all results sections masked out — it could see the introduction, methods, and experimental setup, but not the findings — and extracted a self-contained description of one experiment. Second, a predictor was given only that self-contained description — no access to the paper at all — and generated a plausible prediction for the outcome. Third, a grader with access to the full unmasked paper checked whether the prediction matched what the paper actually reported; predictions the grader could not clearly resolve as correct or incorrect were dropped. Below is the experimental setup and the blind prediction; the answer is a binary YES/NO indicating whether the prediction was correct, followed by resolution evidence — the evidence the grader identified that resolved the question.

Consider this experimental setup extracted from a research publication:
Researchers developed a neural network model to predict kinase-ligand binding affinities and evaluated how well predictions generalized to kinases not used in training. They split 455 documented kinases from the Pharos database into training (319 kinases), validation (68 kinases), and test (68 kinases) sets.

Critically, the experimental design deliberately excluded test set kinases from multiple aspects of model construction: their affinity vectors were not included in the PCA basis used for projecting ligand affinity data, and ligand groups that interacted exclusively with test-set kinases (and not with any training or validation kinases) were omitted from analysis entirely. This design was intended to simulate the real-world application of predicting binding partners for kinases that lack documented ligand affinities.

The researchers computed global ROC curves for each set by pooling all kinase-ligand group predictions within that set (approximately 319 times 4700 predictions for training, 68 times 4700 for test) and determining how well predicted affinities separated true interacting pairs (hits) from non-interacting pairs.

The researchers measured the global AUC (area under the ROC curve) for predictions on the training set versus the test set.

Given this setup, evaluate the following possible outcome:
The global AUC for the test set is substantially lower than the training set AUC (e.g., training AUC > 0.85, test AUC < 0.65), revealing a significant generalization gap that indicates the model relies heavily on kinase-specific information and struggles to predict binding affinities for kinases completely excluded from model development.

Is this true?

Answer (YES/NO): NO